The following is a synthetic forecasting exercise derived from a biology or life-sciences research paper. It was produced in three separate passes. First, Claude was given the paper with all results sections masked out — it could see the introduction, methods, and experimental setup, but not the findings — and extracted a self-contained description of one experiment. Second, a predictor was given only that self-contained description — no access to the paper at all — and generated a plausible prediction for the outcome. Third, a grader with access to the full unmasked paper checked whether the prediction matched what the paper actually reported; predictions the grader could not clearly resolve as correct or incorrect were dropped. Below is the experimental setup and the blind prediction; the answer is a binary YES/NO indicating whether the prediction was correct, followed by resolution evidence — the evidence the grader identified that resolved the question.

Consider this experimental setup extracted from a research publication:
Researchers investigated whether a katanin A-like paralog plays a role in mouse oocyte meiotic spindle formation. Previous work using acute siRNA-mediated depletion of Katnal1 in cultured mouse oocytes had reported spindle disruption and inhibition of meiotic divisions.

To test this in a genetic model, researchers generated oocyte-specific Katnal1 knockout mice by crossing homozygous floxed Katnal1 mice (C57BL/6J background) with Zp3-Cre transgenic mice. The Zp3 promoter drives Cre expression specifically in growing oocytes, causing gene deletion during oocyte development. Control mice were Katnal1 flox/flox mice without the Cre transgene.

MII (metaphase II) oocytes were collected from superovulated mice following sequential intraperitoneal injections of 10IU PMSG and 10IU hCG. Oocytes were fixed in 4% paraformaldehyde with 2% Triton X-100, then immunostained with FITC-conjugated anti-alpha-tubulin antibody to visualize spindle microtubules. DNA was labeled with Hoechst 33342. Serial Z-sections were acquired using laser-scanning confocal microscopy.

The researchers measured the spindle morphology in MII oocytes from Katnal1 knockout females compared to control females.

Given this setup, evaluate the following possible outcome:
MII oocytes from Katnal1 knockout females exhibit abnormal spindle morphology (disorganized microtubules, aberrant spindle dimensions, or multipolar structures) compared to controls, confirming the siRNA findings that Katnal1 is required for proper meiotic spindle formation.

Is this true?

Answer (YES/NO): NO